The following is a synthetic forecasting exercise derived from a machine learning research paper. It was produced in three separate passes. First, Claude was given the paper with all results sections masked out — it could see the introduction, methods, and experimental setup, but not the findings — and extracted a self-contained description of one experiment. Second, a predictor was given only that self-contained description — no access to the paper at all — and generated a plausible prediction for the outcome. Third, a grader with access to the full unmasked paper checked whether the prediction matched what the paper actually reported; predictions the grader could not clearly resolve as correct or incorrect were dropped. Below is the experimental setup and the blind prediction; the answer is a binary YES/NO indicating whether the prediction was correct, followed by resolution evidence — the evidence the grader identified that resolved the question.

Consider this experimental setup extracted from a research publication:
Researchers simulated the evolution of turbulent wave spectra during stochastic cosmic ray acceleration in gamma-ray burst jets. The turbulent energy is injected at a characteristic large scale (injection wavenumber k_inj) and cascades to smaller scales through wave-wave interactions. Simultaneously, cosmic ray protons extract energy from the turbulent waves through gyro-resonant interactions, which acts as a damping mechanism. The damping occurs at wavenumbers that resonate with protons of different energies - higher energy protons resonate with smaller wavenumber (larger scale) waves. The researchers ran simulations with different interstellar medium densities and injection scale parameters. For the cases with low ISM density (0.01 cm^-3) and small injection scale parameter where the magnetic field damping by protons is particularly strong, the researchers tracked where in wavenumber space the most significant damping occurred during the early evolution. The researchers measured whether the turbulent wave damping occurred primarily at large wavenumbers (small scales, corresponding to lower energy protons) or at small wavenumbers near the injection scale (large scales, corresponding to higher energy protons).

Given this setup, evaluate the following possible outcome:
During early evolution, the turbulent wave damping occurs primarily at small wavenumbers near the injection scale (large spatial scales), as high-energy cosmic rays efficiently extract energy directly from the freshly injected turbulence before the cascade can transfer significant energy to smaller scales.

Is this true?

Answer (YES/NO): YES